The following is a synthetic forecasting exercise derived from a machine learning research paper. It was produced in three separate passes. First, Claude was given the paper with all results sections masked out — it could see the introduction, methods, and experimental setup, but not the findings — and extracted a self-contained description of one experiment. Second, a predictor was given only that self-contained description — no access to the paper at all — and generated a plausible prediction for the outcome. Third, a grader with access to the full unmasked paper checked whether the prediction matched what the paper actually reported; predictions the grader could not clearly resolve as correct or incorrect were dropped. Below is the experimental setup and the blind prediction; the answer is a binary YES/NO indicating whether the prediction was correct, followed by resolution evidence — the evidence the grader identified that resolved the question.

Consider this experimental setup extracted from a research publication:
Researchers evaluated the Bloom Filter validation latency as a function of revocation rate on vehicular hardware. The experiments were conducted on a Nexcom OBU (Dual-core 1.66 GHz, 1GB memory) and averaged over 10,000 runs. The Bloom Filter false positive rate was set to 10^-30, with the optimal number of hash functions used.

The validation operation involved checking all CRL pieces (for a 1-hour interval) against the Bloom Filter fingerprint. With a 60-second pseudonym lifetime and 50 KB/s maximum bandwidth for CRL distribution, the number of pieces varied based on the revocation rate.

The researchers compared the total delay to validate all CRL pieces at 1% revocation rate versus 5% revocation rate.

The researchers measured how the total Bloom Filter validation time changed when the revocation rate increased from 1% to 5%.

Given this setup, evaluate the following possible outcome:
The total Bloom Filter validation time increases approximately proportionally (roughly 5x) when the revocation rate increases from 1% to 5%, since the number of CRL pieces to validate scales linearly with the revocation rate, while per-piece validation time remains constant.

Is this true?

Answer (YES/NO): NO